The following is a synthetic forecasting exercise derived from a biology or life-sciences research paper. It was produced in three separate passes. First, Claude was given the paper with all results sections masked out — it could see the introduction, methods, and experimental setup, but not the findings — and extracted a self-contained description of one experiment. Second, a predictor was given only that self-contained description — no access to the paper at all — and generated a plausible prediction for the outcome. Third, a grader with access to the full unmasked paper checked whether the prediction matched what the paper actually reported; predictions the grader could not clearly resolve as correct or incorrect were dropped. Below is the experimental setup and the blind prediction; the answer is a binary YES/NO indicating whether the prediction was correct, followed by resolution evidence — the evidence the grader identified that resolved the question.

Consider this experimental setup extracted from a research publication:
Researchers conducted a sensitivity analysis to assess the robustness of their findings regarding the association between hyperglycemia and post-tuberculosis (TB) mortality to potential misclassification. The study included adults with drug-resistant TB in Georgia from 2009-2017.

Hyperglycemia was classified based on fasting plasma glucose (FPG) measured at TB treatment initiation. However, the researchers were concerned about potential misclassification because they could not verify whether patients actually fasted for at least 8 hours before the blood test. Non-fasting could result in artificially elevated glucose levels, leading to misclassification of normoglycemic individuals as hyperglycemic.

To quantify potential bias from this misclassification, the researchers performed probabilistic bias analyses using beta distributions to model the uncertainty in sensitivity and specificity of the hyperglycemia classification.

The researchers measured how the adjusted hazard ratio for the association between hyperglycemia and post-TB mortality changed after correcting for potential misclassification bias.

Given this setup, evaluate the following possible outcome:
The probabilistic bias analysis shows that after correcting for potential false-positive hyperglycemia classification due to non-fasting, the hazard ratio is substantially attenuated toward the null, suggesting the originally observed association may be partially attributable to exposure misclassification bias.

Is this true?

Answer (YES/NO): NO